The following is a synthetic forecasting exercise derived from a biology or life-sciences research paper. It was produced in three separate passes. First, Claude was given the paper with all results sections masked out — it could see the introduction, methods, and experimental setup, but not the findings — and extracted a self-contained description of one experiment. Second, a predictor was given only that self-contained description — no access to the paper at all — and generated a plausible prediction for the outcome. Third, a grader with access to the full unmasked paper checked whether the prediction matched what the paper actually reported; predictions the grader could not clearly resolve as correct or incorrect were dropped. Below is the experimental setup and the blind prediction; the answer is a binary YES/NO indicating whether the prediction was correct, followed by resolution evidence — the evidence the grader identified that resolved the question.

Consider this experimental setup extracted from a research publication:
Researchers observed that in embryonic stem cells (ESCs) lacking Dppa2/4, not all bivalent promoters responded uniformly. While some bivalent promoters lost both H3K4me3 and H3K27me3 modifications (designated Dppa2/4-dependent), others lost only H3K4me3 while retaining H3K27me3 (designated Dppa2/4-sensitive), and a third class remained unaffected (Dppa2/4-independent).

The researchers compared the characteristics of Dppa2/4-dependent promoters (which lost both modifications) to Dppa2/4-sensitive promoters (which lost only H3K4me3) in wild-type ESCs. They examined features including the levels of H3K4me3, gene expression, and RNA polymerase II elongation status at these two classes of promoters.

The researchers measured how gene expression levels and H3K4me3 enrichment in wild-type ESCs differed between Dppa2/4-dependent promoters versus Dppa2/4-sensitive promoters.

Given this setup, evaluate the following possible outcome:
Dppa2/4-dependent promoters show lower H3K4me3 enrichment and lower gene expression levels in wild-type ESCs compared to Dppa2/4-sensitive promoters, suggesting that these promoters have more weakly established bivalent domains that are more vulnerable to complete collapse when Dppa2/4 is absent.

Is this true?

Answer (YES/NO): YES